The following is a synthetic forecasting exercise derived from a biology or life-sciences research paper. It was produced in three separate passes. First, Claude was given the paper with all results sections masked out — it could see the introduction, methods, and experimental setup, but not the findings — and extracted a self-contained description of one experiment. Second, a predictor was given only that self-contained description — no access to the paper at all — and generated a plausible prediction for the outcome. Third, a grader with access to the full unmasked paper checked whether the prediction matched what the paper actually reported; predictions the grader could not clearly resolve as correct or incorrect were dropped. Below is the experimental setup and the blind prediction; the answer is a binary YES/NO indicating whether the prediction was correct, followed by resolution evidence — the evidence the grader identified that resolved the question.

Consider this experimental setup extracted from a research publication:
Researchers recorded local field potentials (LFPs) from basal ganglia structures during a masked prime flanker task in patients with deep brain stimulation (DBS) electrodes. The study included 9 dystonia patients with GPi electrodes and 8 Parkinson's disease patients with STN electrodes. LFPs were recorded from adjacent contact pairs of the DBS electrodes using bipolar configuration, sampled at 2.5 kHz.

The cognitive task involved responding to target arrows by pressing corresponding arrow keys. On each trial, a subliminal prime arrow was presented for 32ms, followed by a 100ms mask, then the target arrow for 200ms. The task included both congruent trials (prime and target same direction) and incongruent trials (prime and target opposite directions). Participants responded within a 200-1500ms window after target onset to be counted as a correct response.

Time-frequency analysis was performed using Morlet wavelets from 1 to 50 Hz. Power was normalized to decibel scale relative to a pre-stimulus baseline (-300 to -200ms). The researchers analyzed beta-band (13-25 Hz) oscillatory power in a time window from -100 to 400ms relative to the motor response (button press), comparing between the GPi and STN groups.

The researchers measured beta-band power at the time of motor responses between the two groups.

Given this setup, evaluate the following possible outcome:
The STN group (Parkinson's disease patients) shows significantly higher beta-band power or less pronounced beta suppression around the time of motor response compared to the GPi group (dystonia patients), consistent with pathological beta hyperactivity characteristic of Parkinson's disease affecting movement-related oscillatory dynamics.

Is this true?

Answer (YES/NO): NO